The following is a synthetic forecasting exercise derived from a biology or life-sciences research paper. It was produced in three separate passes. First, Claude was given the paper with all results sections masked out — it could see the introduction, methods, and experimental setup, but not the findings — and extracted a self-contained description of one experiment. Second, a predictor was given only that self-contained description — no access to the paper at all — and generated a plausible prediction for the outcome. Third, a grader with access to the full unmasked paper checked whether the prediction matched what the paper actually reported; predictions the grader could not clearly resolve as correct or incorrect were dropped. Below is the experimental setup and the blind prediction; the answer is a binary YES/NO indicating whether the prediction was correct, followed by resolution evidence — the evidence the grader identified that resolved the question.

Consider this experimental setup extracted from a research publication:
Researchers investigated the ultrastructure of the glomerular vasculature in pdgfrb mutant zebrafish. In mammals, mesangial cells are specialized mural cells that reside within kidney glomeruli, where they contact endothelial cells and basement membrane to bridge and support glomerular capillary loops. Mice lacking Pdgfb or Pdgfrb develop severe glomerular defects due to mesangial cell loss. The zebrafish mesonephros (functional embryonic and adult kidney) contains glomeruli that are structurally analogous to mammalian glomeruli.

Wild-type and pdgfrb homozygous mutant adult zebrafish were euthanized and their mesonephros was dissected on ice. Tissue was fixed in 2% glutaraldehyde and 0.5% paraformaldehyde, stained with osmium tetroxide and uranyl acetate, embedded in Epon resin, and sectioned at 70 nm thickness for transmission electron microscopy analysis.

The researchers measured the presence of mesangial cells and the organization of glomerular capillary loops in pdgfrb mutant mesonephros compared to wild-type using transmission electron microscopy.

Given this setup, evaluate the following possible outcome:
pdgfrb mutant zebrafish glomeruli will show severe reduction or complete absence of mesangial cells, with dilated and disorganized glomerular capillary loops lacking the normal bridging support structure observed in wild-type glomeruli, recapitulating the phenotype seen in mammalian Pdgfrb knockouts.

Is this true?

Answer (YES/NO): YES